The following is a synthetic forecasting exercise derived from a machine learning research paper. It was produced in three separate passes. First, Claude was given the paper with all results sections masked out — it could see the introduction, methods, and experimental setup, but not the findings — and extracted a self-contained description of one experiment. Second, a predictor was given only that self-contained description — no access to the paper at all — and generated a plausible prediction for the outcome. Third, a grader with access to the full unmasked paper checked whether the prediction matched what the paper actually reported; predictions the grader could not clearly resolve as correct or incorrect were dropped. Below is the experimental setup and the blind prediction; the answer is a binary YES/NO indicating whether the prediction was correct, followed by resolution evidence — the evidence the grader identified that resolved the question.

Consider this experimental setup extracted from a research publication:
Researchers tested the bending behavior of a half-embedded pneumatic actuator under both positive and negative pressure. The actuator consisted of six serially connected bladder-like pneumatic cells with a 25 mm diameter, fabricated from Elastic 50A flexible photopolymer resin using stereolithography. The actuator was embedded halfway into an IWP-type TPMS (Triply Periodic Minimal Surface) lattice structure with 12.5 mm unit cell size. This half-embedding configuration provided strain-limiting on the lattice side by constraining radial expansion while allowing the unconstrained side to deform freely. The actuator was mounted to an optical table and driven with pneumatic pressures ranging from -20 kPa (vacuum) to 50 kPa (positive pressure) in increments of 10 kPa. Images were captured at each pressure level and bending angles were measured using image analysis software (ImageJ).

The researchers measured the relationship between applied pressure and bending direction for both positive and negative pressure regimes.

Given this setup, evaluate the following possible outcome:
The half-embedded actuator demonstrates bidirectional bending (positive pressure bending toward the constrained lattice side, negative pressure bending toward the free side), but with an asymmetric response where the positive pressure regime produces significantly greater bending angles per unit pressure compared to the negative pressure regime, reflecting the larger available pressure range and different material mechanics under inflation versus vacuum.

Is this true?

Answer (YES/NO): NO